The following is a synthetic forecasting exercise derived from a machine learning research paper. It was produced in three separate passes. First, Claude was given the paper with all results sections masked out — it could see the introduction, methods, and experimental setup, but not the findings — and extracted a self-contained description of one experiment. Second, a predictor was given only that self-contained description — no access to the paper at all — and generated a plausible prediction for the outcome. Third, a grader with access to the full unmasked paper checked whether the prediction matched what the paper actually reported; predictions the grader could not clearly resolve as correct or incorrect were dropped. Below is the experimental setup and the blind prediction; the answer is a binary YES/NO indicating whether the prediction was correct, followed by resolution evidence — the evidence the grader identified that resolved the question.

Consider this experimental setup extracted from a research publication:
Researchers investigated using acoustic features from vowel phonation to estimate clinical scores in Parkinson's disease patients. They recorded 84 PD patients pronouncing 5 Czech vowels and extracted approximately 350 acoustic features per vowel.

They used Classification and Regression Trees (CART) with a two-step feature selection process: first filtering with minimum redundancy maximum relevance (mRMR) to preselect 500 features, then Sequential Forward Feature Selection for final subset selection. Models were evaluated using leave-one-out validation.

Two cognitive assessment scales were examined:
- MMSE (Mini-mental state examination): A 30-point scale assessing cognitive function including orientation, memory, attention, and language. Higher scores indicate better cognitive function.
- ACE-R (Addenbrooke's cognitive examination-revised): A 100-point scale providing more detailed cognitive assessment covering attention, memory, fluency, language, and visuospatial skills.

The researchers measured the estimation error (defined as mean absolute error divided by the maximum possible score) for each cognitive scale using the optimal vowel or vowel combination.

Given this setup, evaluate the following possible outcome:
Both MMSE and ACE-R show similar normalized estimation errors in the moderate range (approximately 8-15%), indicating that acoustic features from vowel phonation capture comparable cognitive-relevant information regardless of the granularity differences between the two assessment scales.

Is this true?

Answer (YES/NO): NO